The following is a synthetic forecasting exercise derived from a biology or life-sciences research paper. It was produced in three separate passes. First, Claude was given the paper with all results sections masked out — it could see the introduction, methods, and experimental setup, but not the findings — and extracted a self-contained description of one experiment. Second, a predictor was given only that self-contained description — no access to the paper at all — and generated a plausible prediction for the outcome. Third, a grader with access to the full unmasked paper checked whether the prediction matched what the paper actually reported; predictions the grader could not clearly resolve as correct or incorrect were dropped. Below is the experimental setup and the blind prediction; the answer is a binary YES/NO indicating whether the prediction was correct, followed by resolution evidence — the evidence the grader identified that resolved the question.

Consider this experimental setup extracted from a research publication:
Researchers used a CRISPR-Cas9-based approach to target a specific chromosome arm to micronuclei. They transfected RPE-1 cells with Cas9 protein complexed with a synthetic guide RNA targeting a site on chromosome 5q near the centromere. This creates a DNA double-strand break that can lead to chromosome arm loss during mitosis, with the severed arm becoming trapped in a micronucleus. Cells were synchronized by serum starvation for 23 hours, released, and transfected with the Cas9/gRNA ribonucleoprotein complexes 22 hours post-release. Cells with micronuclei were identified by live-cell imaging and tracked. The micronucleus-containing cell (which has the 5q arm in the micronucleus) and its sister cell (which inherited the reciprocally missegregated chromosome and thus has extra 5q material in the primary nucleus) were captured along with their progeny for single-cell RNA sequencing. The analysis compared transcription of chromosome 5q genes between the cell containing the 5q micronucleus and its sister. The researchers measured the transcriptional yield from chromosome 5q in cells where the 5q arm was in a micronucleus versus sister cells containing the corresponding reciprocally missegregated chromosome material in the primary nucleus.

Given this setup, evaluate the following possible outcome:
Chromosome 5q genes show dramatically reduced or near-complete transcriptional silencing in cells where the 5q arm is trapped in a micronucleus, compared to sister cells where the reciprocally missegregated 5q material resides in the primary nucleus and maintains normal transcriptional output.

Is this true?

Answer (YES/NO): YES